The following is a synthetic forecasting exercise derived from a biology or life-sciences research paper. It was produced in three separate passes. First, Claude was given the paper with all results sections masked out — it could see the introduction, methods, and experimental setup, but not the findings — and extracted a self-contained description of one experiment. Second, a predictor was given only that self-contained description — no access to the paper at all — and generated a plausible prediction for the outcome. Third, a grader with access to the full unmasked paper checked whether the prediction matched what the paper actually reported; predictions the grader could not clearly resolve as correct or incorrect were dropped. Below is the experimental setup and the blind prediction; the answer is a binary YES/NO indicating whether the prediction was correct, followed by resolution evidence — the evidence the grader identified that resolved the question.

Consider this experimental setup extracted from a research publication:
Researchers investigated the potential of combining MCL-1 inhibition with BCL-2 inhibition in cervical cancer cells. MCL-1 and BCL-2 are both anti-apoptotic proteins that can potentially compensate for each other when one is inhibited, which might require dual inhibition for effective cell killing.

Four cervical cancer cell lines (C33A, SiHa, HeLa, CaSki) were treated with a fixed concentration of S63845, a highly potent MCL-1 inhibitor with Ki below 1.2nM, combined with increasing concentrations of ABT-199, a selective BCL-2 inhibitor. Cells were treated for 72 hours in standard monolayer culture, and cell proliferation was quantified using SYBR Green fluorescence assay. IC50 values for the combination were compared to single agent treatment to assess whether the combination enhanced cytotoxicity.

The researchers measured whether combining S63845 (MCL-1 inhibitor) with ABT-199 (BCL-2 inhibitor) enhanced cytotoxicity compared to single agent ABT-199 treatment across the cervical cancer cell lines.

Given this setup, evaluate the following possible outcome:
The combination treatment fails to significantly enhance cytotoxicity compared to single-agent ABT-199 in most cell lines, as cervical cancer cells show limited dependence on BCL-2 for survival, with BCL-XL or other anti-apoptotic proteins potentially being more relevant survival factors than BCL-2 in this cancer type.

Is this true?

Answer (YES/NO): NO